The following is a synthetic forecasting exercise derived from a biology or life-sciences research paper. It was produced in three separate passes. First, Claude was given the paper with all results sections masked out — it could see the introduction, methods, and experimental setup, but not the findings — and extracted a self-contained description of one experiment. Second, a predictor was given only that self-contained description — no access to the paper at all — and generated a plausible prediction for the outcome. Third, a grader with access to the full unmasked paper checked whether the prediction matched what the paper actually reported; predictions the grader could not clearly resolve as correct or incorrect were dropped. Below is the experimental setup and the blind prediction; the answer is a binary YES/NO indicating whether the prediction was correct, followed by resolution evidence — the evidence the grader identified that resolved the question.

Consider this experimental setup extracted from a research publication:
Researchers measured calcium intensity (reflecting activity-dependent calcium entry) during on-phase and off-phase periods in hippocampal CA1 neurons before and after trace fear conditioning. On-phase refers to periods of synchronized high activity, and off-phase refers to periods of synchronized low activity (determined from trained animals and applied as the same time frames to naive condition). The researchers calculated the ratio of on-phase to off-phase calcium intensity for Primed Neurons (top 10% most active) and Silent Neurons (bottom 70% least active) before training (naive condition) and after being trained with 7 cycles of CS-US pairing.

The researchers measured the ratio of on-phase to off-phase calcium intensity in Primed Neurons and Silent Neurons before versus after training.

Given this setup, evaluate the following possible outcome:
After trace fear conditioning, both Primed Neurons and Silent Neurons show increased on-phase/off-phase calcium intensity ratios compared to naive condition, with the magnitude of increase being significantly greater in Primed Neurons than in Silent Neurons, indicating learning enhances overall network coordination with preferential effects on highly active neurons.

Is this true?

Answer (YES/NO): NO